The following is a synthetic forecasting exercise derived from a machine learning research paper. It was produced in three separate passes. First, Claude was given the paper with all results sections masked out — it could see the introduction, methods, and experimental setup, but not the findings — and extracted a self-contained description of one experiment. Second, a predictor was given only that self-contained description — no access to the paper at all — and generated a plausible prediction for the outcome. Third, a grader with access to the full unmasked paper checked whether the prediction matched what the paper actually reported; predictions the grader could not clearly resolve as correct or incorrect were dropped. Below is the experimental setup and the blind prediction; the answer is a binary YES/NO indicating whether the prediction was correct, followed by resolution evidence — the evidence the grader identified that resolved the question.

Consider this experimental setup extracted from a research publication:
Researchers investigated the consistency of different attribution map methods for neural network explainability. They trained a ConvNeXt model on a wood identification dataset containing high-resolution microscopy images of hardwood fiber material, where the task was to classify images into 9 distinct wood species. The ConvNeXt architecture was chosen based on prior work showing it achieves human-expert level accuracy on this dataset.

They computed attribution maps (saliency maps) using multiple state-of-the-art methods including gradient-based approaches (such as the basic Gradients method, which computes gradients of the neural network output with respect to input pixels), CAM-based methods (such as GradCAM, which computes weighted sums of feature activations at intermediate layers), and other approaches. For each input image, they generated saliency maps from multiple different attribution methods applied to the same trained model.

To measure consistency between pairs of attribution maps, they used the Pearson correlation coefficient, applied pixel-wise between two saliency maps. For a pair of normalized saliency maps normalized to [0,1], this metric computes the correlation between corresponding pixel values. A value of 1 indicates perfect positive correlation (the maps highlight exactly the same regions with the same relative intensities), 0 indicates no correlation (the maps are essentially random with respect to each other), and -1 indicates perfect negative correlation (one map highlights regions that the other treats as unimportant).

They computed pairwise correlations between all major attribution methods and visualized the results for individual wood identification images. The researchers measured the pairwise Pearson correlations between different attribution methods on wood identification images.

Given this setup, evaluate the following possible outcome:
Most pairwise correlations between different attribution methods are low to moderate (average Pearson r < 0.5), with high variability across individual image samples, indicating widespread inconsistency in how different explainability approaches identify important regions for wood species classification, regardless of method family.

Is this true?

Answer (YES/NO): NO